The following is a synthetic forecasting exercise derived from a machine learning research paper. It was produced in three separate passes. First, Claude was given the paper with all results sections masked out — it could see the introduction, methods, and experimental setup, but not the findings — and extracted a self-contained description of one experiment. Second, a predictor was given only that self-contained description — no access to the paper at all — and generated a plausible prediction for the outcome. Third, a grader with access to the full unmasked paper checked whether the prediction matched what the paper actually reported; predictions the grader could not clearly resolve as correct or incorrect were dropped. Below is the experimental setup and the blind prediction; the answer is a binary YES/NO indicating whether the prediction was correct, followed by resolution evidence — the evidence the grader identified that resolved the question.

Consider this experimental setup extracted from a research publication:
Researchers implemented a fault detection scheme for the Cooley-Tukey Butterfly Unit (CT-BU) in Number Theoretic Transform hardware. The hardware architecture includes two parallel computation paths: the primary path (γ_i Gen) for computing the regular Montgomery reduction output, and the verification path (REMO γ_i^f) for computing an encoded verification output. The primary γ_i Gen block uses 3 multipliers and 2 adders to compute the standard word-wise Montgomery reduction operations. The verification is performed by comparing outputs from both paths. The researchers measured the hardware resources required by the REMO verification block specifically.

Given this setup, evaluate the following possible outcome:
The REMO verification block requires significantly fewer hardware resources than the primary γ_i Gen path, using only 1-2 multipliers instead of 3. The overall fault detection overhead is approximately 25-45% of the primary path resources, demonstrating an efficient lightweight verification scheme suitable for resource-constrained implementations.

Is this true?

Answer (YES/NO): NO